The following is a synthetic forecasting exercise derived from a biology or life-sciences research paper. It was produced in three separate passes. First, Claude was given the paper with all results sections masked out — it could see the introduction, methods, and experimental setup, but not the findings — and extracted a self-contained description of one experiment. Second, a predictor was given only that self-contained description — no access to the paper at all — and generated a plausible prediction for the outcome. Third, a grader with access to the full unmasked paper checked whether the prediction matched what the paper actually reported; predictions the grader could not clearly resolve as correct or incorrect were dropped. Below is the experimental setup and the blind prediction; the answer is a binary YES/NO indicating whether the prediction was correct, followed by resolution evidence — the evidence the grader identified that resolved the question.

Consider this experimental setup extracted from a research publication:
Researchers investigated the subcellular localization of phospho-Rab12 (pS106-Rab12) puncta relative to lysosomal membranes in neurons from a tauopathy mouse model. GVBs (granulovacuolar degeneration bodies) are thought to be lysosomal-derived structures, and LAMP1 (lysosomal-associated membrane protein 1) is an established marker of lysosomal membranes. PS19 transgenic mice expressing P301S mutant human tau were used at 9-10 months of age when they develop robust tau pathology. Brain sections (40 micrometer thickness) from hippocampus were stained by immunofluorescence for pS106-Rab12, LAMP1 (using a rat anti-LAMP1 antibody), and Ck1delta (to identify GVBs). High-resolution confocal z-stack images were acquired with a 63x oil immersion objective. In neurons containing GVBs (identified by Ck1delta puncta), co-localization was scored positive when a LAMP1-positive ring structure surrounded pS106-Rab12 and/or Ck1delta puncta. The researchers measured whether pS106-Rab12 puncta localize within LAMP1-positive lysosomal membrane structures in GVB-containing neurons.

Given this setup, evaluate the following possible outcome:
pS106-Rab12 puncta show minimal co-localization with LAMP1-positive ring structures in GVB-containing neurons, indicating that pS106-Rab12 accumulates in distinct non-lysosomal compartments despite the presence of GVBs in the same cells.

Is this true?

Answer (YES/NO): NO